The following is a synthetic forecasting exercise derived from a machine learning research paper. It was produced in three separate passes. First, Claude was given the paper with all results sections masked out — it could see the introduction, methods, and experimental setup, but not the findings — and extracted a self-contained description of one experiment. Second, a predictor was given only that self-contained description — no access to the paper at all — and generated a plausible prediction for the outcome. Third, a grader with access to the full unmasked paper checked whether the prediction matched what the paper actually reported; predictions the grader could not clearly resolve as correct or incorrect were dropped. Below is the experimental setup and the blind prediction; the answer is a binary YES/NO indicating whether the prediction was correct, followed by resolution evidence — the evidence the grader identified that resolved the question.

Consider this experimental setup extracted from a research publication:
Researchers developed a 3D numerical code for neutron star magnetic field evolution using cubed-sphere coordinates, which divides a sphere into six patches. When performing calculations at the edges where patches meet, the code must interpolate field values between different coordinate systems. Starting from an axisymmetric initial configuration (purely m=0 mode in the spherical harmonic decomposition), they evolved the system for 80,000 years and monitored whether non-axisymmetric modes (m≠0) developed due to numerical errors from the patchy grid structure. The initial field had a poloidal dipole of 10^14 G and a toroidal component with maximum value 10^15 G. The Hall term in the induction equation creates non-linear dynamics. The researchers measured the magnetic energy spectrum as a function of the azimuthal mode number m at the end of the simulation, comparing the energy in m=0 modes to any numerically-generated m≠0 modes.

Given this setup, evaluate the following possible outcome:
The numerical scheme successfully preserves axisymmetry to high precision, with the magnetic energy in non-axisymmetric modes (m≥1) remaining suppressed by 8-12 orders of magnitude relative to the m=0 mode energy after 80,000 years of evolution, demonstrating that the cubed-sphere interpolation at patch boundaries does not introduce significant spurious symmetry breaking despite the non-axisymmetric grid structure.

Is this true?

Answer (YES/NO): NO